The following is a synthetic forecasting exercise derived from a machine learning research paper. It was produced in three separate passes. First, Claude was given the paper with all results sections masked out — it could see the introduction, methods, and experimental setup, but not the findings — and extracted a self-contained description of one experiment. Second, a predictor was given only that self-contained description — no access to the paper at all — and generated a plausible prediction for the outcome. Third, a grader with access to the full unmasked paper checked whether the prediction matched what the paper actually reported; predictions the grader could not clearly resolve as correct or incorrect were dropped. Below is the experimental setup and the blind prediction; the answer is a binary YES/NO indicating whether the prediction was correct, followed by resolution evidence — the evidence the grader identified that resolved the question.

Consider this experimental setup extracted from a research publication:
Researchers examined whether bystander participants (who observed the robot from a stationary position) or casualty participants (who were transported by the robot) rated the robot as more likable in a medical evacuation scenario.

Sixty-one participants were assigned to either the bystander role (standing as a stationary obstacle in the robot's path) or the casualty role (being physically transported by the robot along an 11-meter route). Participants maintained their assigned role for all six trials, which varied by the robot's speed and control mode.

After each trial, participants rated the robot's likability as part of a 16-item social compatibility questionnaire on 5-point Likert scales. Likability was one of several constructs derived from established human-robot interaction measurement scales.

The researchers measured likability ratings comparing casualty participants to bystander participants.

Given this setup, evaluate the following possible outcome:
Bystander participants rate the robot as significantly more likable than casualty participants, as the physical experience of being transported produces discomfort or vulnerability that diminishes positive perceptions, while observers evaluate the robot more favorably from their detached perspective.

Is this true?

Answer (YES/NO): NO